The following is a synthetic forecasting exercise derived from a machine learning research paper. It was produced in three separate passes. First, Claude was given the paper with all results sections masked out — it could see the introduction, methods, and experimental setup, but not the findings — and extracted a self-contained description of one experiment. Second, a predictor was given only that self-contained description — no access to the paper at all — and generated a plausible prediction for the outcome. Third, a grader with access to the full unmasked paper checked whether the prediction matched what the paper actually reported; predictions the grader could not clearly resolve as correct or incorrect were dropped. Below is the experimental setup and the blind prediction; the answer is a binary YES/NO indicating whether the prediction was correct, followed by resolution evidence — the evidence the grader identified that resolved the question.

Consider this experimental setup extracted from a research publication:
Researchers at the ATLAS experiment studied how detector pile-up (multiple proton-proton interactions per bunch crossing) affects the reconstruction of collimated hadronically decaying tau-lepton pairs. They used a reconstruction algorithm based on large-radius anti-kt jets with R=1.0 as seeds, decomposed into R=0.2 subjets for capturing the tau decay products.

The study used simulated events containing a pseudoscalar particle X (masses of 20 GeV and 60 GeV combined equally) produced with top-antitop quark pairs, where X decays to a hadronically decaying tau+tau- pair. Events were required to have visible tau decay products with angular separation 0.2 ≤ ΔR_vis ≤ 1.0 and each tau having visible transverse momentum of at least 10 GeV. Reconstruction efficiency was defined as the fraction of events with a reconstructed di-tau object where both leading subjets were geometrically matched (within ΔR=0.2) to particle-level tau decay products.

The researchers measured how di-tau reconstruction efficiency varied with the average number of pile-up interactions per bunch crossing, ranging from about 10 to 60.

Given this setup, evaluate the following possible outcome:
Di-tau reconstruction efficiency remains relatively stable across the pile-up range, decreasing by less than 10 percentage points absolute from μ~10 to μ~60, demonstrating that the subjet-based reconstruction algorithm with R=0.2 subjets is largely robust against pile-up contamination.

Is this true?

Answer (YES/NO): NO